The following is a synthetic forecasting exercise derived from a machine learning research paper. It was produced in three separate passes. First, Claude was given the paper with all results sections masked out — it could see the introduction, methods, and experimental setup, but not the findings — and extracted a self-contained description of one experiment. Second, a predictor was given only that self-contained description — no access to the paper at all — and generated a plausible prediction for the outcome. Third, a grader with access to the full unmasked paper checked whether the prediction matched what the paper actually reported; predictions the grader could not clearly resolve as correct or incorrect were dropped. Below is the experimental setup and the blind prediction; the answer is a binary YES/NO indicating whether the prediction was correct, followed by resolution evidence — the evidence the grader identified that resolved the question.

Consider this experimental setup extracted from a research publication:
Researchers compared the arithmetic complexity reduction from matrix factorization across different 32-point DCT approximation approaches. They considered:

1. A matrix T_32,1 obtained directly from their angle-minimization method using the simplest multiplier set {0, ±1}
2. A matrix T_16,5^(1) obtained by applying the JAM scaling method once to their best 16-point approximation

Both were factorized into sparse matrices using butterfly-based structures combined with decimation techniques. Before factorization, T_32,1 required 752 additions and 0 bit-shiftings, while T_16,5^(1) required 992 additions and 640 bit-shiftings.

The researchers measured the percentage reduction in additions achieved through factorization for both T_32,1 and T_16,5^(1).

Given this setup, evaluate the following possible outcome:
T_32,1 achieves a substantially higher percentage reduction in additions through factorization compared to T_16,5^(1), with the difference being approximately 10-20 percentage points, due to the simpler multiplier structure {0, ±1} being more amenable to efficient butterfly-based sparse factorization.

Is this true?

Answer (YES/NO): NO